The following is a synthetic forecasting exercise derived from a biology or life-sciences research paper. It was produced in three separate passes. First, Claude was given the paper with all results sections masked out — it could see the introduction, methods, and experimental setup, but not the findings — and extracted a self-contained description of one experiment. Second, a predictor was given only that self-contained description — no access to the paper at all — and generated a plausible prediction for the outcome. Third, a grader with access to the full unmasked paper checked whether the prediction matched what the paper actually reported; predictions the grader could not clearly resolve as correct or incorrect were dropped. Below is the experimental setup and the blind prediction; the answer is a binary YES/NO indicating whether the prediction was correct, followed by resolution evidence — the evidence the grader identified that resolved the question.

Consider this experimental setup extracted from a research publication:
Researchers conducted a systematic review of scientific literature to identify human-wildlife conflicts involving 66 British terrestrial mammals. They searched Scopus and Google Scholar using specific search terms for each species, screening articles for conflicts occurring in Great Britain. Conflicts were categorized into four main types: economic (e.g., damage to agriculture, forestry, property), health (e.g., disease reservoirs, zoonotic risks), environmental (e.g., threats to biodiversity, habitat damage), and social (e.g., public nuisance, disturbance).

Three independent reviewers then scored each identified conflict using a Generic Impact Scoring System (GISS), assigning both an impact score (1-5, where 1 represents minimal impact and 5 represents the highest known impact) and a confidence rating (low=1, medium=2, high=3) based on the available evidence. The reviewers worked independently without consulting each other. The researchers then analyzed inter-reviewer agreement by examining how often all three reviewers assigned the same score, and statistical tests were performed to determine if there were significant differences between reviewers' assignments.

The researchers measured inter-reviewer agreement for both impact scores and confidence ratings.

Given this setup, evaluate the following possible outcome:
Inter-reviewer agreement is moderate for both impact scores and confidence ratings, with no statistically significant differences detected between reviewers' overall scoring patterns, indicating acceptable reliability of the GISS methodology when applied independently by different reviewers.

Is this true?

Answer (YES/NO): NO